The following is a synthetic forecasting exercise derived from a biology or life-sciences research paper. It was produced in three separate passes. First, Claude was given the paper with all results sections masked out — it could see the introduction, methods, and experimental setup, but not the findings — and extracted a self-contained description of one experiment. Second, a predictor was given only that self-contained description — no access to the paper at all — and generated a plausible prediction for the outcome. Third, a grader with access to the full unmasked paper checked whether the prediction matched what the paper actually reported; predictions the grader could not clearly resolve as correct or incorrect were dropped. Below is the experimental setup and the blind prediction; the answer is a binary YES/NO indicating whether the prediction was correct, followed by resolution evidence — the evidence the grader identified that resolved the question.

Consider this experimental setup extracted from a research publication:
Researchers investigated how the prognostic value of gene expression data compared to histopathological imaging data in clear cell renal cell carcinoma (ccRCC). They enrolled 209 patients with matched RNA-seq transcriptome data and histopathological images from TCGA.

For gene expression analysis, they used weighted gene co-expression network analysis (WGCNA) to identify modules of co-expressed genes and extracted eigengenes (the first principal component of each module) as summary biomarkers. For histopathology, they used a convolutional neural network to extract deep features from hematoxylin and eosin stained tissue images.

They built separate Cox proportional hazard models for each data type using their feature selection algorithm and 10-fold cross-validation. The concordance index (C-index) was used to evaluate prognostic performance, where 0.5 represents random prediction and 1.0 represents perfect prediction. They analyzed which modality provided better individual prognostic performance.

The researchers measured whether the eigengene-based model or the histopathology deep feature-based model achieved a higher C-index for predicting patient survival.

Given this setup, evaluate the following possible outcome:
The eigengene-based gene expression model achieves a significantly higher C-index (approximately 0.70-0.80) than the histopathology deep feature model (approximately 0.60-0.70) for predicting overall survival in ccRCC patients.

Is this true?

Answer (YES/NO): NO